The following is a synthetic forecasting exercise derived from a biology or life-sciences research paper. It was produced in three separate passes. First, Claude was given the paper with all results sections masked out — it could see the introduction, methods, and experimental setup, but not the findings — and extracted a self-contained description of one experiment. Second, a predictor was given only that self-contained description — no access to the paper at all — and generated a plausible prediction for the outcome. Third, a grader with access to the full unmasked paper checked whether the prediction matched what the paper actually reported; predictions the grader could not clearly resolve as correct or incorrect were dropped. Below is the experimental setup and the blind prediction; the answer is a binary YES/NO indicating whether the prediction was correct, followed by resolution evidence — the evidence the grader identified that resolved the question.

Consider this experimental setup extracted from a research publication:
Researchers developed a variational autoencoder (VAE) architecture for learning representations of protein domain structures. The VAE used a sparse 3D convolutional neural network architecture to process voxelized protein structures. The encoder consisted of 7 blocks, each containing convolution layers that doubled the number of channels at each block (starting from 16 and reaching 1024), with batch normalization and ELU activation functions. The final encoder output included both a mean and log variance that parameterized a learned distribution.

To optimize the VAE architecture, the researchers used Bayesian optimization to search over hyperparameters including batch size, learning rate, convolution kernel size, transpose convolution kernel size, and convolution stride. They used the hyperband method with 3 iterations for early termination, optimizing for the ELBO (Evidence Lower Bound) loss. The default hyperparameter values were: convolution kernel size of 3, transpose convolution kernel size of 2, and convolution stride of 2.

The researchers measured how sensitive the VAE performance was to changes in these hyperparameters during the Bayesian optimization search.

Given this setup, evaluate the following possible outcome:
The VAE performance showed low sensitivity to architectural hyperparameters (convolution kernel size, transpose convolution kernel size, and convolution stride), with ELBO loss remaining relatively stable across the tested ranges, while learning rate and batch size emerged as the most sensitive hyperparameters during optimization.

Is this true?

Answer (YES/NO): NO